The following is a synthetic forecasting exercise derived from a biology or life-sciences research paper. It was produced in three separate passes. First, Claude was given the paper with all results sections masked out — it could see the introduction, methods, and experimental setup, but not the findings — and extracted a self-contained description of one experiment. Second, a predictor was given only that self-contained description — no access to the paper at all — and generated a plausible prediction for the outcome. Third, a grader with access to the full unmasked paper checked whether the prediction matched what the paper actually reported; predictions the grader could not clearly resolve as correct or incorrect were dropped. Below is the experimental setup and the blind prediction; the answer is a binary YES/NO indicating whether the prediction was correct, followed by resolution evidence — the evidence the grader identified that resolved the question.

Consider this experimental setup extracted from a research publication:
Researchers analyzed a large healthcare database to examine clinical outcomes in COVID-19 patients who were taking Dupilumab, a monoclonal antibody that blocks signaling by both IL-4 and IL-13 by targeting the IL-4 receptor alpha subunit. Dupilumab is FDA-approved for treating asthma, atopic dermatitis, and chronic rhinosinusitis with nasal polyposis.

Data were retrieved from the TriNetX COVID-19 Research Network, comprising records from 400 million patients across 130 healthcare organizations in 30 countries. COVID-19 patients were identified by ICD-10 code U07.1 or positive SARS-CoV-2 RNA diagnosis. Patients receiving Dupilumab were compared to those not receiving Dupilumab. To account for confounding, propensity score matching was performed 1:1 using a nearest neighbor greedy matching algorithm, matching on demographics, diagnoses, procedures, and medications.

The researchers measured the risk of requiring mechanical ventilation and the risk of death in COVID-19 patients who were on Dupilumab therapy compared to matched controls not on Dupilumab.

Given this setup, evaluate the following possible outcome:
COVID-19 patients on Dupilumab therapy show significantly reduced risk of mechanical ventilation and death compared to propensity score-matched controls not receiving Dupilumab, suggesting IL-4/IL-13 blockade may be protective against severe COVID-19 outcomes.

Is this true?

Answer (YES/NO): YES